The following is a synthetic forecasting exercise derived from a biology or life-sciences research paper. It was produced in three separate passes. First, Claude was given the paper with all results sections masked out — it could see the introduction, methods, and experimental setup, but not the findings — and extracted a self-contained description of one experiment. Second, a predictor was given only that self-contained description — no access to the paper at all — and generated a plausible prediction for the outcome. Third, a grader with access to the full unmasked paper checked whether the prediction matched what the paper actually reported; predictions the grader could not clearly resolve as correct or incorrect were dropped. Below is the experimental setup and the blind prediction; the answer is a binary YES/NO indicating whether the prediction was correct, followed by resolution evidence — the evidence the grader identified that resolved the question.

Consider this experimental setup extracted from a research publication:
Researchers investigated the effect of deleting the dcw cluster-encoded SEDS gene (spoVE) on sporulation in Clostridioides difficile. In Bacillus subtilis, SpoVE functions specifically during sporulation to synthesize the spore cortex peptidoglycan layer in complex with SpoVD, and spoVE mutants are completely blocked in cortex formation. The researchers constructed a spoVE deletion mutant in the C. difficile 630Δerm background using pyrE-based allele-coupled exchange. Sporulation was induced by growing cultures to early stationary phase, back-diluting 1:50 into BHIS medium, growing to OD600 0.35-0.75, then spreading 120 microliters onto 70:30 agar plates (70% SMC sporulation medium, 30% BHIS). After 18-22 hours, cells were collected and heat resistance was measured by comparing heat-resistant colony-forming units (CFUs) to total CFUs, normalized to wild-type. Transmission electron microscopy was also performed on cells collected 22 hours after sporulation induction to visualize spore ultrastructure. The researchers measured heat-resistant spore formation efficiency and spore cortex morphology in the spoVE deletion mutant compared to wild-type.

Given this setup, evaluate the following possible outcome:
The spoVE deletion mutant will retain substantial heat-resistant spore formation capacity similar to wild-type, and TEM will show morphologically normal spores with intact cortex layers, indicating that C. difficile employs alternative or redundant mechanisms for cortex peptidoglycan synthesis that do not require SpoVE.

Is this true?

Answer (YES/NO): NO